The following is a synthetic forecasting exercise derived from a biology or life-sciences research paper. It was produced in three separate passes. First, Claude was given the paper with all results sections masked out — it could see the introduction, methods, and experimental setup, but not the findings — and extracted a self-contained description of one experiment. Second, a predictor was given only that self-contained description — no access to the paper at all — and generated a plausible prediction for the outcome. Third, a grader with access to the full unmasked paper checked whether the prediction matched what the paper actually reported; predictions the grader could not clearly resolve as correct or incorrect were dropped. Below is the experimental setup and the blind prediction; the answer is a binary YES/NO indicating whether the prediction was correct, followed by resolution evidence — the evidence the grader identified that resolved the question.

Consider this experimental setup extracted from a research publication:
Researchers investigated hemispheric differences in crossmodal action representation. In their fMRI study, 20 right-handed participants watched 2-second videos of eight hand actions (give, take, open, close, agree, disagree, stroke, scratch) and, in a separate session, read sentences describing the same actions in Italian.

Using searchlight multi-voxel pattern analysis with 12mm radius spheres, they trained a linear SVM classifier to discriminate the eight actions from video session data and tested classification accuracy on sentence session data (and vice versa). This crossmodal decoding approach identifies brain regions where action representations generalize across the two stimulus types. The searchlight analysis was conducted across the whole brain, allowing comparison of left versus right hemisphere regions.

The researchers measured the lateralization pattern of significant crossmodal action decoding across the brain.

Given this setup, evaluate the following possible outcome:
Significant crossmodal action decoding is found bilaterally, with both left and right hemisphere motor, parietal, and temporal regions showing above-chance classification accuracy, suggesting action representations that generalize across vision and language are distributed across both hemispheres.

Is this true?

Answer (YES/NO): NO